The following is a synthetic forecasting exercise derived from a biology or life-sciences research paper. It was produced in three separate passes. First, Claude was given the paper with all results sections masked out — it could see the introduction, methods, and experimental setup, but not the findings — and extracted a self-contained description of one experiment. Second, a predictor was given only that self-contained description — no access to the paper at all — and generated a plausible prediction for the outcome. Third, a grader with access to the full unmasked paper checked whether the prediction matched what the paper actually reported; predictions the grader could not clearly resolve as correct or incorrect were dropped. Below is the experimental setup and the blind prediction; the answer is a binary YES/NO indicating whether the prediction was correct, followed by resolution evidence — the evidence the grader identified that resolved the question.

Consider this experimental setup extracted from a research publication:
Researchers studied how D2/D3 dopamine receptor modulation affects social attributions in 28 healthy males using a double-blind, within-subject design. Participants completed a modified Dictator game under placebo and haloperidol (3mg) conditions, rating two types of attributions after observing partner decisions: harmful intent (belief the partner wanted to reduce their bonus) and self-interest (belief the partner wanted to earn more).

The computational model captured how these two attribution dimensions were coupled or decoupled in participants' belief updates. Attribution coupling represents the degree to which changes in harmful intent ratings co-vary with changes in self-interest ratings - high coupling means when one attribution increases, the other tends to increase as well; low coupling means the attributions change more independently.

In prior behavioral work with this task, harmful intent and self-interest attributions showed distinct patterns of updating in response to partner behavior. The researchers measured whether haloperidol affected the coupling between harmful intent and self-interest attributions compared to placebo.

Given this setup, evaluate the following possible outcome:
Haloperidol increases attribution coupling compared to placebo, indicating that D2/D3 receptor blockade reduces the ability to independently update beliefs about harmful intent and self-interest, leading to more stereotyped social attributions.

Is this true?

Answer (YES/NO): NO